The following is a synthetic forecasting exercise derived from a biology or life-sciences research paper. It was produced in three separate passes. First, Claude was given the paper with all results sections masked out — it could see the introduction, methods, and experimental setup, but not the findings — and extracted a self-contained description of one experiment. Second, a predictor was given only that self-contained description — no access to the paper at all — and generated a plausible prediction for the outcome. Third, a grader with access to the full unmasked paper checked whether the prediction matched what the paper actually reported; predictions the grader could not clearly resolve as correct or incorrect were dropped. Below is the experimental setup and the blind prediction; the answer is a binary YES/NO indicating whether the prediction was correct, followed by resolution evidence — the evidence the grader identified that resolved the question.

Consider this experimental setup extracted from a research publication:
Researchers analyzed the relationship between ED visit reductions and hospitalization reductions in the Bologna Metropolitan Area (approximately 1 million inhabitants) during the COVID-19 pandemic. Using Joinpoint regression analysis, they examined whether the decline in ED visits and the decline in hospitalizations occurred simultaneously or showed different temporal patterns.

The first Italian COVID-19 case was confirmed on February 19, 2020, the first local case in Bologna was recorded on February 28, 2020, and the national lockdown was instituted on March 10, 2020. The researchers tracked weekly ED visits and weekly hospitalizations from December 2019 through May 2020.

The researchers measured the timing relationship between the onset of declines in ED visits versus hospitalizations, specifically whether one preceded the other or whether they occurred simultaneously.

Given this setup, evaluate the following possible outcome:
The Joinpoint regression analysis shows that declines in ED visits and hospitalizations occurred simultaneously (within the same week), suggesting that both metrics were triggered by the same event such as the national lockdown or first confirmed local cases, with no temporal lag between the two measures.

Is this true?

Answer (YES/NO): YES